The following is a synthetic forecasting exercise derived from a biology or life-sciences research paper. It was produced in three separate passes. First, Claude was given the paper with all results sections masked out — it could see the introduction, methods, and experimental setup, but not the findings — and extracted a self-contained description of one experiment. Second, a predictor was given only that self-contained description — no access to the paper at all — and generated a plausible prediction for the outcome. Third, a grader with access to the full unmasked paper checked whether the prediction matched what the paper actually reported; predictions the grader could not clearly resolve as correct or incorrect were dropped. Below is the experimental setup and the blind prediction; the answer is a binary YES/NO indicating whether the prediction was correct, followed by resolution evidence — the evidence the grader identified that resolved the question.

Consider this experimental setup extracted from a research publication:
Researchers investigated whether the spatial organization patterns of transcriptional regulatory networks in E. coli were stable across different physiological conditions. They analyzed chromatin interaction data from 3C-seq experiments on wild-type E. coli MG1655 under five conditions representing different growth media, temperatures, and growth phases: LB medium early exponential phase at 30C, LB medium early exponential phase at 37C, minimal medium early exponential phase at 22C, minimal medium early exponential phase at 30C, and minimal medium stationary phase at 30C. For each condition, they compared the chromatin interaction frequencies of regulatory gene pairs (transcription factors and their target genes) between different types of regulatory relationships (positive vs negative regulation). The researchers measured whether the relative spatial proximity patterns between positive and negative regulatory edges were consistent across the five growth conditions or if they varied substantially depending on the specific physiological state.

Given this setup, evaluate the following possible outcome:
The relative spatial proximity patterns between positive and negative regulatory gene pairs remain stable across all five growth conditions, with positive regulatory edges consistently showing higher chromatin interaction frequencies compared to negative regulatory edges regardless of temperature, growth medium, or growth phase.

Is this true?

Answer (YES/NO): NO